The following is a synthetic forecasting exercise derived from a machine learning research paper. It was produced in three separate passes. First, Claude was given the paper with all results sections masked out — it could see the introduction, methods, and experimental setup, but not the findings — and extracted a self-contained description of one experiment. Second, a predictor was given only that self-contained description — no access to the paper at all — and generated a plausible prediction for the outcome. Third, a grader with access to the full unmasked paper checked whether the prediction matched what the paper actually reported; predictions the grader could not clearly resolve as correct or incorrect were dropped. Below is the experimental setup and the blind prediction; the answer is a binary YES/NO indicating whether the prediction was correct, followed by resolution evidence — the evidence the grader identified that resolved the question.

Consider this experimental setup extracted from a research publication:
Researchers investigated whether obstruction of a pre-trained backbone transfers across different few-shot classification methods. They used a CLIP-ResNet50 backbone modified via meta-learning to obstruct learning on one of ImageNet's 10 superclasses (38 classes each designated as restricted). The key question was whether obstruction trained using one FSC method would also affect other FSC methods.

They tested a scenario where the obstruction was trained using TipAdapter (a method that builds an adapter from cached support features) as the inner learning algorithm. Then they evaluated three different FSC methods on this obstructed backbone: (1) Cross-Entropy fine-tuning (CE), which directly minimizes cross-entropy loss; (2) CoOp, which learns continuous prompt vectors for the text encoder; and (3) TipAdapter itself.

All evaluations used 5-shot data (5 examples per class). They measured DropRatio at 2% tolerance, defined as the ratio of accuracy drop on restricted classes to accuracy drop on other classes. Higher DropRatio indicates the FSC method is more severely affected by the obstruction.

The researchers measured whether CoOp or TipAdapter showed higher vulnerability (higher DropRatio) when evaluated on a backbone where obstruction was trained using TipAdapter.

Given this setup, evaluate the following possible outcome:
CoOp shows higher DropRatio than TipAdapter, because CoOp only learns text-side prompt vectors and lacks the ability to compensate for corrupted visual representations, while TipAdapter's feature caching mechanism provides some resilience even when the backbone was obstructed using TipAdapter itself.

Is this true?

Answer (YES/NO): YES